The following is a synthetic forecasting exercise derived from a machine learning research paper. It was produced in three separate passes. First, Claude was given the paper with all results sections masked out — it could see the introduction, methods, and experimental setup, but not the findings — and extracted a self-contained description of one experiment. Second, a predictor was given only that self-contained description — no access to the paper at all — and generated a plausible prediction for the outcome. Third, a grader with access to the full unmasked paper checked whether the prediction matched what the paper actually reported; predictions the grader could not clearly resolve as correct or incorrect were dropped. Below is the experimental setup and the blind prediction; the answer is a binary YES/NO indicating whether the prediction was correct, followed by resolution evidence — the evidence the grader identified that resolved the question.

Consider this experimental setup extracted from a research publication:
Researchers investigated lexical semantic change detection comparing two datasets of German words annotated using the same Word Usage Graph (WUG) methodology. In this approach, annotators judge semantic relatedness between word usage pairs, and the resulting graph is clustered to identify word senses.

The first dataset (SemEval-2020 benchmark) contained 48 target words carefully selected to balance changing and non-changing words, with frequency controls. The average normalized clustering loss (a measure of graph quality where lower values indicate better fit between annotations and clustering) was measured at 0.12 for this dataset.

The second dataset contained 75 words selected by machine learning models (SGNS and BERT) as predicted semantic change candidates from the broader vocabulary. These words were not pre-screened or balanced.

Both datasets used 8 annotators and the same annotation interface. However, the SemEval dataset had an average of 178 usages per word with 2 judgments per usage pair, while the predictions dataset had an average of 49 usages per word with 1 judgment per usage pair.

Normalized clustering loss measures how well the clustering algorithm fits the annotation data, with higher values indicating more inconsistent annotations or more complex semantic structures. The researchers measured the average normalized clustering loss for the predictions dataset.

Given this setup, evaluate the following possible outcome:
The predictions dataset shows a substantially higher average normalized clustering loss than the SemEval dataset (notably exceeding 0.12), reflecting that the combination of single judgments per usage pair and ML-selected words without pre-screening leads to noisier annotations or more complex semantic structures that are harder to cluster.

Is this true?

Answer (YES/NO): YES